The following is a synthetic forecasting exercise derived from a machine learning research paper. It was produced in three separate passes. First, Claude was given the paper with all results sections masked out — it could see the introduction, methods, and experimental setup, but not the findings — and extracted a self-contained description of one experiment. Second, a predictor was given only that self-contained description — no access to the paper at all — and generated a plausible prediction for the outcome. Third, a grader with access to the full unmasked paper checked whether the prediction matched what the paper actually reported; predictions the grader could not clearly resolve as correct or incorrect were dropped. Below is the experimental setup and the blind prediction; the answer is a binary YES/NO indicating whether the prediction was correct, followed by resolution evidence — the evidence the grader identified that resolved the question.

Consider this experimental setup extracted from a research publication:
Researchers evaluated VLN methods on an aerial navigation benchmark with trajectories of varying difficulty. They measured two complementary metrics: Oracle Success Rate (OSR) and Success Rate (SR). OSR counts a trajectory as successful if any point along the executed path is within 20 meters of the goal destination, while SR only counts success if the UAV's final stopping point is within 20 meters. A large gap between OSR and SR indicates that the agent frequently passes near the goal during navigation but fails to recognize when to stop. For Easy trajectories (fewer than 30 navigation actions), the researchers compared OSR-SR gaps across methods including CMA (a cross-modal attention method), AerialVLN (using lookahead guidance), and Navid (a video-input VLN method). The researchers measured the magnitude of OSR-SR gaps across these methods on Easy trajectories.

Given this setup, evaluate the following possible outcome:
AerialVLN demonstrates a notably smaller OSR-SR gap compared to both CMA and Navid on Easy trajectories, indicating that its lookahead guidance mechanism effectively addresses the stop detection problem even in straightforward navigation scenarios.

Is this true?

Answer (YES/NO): NO